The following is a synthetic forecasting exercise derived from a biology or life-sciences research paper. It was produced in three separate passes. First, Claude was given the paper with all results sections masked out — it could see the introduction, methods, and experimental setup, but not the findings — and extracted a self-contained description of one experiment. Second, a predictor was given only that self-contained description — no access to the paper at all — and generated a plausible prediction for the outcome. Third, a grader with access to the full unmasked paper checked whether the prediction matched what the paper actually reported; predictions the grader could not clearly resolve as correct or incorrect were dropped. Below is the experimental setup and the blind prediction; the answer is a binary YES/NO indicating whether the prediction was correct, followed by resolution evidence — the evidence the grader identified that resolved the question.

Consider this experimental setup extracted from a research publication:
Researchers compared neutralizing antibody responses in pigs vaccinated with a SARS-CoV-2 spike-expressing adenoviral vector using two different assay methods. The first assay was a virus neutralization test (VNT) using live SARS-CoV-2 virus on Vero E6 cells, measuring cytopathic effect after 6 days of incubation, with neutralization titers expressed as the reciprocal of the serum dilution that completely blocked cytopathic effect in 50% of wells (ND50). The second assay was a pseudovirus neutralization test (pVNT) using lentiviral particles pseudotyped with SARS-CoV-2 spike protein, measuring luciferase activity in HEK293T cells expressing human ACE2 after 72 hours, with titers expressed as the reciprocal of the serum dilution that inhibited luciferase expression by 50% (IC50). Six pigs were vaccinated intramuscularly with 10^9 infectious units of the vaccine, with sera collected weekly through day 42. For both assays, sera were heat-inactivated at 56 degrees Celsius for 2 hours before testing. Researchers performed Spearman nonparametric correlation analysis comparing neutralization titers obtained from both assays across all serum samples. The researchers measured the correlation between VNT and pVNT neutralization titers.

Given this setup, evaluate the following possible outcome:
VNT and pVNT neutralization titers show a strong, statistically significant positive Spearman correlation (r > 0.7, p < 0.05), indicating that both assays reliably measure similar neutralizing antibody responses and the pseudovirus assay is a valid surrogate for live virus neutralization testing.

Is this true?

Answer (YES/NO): YES